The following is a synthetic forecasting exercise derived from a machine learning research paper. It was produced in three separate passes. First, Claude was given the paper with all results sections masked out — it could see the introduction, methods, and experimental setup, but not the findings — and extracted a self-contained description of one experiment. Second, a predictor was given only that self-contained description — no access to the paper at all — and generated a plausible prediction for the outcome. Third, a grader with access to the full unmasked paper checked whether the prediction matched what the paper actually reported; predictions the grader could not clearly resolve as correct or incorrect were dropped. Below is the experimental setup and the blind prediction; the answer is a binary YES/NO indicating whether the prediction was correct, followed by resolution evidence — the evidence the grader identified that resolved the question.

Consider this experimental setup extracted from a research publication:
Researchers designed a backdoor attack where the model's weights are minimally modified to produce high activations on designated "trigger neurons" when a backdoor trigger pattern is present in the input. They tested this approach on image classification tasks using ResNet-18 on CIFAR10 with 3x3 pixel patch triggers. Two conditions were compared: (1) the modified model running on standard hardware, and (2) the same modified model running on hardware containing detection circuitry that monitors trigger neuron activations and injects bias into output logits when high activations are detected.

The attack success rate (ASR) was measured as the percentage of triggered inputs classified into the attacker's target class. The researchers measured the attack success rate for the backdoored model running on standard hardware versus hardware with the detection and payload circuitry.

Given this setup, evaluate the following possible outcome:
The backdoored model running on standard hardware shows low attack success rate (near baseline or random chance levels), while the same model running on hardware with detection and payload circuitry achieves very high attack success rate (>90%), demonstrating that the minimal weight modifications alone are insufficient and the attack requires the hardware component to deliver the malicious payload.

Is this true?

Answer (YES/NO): YES